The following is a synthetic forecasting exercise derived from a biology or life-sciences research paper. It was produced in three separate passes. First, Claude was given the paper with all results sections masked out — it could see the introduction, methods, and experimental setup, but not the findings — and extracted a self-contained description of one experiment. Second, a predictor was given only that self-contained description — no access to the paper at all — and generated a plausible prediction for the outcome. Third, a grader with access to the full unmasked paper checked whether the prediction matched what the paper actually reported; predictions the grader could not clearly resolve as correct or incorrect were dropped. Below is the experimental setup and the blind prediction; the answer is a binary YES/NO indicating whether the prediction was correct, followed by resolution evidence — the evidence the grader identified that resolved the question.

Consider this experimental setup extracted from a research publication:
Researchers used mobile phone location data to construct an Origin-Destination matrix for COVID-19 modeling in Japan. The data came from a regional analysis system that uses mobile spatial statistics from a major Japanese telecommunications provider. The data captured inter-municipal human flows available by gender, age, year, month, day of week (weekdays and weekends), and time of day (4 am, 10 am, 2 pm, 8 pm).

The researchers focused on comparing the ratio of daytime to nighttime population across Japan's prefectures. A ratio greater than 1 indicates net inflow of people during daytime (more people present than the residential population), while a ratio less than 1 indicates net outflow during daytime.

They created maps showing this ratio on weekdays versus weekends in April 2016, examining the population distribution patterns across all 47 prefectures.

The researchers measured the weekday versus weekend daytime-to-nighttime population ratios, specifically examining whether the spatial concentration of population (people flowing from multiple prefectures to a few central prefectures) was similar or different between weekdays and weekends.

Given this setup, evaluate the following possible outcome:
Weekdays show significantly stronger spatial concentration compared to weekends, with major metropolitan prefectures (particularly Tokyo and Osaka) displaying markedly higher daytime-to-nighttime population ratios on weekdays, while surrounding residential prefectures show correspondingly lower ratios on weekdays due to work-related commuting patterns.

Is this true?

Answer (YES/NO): YES